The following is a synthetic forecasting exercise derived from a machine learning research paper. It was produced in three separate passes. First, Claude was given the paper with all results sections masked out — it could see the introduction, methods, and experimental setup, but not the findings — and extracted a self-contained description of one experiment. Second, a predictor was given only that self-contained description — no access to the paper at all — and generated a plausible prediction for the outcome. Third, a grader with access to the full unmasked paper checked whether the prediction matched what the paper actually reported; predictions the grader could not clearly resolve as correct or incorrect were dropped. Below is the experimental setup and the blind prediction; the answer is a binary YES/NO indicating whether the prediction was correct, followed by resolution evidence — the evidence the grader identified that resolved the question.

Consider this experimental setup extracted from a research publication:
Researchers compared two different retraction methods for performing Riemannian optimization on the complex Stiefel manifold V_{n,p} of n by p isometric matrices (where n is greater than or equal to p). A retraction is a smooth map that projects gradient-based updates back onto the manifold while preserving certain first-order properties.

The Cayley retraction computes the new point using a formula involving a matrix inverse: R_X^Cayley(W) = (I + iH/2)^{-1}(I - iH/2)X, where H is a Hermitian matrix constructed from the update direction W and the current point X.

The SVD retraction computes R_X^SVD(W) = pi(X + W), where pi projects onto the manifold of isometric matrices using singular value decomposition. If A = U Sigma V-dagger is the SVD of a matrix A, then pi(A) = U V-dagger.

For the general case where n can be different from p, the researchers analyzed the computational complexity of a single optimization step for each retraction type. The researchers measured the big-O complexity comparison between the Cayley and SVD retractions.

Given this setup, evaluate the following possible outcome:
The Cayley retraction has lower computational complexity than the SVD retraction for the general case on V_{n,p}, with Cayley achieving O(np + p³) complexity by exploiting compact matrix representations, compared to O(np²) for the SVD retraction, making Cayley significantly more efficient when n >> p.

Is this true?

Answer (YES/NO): NO